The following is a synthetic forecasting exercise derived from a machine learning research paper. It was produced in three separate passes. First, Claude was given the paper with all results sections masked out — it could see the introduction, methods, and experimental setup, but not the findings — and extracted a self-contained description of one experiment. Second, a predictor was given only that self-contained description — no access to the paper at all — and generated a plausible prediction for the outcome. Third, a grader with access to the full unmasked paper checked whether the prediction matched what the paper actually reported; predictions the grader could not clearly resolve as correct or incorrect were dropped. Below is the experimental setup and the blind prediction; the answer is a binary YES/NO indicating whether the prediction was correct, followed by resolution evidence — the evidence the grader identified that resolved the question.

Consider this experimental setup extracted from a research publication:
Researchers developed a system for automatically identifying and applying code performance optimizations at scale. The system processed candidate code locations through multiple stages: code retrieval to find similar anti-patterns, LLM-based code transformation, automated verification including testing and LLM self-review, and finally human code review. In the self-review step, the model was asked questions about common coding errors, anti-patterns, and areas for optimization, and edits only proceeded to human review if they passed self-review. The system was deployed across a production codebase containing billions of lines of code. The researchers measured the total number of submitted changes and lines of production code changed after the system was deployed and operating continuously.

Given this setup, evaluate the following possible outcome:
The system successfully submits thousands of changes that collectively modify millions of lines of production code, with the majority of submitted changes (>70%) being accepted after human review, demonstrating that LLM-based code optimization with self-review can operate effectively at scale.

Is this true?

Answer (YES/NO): NO